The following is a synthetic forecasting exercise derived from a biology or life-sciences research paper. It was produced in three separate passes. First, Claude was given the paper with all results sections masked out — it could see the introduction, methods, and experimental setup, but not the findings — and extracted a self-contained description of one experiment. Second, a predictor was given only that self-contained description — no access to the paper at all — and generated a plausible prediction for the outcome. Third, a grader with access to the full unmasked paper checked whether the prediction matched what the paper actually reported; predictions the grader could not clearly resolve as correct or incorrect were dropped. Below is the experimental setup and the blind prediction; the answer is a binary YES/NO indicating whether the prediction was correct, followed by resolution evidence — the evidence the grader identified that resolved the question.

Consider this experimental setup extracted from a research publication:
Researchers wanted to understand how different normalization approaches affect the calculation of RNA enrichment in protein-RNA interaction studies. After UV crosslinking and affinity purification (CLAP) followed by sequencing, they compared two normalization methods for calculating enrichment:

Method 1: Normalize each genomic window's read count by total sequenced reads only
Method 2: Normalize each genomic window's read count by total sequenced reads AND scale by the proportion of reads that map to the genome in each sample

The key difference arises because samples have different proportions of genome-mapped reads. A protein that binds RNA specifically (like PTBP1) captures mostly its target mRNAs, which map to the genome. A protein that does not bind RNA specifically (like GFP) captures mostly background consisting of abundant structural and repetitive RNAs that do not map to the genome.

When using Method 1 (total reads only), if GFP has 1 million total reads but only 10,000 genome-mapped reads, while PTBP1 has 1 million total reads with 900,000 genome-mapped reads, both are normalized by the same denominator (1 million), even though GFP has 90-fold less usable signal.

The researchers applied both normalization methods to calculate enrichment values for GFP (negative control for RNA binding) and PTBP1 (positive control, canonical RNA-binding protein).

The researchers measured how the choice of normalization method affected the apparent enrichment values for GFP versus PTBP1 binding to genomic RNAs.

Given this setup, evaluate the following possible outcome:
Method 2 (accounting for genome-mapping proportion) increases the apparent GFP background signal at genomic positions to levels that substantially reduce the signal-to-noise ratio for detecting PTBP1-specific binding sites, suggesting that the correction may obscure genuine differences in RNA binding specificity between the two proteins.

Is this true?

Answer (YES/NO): NO